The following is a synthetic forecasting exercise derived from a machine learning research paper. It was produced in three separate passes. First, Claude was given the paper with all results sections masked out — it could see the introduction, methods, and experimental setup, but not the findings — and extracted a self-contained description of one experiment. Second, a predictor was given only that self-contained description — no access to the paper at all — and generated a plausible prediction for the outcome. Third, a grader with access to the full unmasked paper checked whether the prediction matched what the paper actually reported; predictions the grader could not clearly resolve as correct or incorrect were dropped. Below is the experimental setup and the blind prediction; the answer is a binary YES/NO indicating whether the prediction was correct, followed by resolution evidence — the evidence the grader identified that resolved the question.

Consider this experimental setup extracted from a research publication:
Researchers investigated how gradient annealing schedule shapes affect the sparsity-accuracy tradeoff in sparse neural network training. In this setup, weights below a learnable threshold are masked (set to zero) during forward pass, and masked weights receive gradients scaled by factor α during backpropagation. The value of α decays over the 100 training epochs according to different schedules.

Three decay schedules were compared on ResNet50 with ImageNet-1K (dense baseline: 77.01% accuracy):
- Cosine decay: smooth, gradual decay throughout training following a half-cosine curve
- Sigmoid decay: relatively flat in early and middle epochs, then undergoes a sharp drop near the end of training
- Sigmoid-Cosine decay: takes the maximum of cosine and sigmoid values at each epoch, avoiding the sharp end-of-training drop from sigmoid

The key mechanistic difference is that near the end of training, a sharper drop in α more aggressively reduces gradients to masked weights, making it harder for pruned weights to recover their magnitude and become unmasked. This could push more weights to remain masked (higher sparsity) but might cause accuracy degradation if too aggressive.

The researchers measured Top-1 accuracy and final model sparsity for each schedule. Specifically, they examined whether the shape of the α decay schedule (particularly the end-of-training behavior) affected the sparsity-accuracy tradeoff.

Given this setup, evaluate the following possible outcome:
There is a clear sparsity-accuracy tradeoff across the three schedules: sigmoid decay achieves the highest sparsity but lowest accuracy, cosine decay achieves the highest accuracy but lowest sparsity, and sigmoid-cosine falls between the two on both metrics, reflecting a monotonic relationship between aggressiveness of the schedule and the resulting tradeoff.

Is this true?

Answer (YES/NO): NO